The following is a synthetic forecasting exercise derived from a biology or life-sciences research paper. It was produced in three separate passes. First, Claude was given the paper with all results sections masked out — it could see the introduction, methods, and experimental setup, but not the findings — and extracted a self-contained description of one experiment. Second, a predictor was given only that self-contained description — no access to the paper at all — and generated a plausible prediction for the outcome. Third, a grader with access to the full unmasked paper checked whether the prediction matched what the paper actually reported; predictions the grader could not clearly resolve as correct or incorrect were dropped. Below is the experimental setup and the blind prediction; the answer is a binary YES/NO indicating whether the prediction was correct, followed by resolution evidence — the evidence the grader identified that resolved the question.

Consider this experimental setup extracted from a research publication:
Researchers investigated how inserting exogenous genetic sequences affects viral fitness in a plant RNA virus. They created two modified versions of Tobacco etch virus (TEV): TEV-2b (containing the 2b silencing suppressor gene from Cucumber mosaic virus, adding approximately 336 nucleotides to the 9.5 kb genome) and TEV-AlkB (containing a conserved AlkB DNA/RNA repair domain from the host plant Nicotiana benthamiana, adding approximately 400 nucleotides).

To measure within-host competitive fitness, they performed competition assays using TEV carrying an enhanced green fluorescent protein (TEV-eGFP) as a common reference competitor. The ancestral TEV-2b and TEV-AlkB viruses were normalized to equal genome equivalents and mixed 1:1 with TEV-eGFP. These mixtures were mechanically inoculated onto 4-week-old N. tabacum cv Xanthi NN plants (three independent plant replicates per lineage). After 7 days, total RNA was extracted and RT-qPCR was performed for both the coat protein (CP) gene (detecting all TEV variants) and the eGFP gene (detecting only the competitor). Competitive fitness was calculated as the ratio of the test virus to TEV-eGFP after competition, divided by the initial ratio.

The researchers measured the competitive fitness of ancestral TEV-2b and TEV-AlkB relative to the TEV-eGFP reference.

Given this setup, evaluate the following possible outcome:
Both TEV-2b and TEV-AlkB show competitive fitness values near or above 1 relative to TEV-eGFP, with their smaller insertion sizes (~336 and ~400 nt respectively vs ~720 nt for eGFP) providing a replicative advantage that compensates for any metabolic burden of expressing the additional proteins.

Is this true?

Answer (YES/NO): NO